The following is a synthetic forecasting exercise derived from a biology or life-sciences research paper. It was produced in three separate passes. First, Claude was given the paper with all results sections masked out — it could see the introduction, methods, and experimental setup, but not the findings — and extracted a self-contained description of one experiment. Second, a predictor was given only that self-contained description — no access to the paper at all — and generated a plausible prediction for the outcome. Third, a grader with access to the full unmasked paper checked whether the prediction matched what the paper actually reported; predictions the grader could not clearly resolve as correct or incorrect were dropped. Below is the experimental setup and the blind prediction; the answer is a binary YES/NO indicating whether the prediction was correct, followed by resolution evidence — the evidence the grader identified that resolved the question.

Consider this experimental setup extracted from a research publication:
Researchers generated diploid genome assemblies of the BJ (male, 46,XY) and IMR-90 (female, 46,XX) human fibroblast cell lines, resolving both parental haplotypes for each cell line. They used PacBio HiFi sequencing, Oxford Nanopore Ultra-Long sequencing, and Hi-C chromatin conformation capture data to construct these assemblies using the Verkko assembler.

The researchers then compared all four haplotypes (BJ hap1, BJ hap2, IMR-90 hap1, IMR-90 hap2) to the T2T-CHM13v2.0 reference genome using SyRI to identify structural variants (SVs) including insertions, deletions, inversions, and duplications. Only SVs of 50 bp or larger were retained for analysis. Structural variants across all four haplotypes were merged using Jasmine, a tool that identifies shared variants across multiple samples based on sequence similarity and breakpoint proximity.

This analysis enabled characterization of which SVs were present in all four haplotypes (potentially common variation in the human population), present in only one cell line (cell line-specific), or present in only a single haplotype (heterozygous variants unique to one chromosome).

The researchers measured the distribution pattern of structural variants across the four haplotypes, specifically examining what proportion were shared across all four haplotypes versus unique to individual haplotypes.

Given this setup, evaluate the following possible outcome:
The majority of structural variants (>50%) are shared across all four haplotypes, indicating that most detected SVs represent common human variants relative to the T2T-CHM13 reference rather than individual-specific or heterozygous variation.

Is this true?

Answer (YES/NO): NO